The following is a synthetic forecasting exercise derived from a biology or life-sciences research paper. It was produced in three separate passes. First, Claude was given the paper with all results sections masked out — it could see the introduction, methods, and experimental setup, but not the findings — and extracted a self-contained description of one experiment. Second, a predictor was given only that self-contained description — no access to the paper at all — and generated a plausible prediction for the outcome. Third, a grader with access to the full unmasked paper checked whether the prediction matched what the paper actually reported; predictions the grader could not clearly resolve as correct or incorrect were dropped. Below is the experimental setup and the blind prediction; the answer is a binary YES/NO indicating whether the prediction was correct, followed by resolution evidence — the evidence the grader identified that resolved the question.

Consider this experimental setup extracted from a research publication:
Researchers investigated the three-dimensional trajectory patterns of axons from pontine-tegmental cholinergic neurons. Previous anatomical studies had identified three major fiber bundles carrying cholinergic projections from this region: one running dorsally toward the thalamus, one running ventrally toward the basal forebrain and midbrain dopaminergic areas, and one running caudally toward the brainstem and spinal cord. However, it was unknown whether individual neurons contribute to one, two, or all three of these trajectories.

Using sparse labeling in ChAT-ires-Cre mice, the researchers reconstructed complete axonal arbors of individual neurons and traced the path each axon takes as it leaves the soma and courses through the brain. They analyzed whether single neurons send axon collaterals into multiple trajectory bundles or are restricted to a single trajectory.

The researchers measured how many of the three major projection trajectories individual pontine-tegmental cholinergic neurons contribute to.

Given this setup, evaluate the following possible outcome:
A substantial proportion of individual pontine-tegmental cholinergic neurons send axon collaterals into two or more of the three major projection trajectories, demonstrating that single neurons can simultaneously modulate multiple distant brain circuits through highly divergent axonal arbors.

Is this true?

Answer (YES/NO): YES